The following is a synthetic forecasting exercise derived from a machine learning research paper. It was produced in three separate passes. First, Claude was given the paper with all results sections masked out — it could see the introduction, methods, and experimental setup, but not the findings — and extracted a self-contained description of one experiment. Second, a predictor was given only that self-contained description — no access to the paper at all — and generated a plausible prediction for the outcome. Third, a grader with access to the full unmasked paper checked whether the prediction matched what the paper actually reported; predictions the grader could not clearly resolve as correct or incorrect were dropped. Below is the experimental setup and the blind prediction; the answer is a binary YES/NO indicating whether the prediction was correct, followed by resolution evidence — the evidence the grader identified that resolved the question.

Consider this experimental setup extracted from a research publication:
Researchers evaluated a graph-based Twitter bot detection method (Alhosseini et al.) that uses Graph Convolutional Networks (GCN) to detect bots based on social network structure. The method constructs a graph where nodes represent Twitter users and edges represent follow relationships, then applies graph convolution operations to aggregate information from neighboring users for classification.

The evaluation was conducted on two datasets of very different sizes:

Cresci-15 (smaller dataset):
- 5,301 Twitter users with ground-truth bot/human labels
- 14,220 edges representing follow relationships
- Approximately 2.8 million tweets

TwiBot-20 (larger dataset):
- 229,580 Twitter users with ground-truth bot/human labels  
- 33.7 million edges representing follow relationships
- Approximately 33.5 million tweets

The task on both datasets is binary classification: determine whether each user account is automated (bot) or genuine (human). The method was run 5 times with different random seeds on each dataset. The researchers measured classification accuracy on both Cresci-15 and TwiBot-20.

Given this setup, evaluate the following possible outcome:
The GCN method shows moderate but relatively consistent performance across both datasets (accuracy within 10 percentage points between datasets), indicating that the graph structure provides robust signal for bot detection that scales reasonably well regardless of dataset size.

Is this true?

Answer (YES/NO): NO